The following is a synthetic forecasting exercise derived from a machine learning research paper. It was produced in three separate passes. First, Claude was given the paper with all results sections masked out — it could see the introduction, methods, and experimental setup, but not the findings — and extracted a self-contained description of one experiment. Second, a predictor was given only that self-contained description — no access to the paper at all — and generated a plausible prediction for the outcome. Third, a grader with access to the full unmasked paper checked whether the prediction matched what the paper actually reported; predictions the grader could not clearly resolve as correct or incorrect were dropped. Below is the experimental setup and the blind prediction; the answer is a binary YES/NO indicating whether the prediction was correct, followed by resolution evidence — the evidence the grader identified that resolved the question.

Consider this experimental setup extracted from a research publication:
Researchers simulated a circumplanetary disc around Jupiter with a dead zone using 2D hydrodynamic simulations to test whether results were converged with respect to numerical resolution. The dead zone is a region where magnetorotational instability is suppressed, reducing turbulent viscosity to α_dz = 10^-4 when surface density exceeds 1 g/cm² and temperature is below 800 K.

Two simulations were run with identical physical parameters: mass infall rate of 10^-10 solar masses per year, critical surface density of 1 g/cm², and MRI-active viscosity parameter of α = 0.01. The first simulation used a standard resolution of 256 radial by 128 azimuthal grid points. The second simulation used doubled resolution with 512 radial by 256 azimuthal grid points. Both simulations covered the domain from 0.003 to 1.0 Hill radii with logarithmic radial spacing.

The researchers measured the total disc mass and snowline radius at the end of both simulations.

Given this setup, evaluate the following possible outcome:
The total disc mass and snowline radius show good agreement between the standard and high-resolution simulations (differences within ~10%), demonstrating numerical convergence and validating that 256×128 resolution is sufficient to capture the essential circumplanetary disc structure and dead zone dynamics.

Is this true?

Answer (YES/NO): YES